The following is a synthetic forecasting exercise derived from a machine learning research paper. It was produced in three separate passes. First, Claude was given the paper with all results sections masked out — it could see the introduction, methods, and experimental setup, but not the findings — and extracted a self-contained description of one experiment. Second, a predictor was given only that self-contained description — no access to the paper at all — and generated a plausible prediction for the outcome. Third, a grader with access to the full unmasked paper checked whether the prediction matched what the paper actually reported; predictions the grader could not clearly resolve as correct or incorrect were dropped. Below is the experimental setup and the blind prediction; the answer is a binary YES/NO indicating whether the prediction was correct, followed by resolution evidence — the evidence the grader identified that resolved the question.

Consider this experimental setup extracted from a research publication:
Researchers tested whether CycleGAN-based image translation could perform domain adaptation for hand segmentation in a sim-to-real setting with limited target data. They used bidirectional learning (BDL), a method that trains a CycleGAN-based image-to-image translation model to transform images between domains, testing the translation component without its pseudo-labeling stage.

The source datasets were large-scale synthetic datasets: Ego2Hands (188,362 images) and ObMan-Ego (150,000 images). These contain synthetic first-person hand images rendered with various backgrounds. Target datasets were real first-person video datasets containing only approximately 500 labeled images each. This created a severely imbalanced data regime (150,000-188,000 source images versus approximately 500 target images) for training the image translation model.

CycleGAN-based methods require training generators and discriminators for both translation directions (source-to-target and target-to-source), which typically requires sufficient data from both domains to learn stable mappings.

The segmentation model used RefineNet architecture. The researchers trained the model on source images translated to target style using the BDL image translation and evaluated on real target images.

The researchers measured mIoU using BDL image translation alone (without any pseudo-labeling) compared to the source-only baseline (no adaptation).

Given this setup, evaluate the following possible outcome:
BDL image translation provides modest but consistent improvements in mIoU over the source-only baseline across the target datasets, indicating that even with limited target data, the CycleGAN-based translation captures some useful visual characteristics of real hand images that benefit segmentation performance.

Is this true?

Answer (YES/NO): NO